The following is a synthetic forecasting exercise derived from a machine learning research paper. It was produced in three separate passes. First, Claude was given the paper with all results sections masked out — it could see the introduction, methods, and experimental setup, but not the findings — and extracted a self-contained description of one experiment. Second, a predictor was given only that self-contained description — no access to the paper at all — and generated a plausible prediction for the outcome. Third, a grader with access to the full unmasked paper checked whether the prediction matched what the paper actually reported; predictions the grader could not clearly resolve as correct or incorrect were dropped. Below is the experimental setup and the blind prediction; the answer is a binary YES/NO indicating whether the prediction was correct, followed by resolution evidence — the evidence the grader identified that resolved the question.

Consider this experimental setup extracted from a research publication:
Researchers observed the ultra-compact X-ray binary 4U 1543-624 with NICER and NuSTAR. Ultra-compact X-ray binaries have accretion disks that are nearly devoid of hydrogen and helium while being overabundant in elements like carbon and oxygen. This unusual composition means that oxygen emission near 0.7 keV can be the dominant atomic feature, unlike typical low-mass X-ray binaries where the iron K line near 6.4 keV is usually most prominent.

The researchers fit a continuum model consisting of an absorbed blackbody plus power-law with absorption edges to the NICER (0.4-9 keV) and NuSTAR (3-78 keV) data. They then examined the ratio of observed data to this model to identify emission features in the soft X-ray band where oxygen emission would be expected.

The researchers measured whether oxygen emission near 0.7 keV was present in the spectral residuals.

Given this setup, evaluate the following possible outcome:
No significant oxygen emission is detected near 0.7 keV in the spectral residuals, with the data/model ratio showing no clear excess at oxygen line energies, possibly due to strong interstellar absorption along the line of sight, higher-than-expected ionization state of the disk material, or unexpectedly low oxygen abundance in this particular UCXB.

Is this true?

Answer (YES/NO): NO